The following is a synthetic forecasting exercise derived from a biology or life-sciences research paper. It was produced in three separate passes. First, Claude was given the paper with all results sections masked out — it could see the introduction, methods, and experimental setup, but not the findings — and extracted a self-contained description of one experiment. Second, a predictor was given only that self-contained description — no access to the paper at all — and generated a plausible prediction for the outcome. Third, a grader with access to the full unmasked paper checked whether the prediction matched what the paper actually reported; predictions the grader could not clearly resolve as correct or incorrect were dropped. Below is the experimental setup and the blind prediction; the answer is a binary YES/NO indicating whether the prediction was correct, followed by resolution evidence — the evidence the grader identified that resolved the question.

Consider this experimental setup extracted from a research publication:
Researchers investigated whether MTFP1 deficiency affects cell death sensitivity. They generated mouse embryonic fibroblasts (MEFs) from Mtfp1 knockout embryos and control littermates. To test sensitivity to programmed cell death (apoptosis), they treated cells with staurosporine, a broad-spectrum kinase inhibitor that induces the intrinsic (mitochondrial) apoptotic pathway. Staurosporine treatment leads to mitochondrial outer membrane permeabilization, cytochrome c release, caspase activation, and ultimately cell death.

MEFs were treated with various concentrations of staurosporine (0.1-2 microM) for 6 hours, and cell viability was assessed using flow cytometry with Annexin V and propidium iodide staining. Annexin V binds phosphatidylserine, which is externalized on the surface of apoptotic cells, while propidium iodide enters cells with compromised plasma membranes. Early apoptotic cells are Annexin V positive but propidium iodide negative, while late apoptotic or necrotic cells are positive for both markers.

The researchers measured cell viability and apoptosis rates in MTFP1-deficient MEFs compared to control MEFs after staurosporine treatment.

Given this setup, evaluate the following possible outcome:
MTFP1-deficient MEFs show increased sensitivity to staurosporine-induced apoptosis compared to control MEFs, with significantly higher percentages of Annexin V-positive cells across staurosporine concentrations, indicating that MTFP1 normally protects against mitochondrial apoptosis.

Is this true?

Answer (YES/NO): YES